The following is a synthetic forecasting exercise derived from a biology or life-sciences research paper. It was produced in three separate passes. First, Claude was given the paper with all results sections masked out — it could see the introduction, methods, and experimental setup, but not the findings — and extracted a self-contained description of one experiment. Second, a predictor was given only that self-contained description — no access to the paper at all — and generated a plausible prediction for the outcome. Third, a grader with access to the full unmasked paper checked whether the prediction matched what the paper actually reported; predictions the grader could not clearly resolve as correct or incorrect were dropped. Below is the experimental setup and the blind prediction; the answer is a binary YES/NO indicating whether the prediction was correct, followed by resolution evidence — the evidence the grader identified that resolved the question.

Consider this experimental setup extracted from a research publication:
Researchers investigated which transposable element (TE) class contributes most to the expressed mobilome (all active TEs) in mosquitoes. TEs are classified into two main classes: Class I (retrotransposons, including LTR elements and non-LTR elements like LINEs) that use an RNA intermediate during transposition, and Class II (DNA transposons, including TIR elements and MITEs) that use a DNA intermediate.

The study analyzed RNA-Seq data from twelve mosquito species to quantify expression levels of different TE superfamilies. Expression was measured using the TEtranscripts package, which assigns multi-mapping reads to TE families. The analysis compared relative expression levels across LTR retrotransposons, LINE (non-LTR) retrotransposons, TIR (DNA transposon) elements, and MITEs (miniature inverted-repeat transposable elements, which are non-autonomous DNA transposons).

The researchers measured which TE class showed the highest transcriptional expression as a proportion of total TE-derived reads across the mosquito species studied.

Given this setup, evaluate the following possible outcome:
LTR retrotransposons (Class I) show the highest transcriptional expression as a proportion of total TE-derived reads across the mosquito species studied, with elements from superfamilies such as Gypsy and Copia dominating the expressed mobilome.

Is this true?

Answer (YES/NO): NO